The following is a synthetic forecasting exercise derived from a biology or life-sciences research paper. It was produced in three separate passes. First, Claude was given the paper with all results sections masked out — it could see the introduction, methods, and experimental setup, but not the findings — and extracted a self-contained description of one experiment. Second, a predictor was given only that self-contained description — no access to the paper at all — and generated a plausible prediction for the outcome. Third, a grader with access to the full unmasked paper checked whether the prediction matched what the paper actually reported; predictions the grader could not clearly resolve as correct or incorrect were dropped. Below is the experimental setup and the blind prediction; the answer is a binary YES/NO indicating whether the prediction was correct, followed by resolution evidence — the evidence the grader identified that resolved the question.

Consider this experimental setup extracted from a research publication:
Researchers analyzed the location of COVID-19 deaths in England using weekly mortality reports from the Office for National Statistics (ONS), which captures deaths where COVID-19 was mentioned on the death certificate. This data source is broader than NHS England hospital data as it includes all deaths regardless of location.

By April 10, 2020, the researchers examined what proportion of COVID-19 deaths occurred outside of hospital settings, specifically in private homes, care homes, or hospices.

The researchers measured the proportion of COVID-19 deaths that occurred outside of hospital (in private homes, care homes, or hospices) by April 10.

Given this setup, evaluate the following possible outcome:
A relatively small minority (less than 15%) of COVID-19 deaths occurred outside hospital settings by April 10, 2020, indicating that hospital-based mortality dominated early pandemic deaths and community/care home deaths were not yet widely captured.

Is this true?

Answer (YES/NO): NO